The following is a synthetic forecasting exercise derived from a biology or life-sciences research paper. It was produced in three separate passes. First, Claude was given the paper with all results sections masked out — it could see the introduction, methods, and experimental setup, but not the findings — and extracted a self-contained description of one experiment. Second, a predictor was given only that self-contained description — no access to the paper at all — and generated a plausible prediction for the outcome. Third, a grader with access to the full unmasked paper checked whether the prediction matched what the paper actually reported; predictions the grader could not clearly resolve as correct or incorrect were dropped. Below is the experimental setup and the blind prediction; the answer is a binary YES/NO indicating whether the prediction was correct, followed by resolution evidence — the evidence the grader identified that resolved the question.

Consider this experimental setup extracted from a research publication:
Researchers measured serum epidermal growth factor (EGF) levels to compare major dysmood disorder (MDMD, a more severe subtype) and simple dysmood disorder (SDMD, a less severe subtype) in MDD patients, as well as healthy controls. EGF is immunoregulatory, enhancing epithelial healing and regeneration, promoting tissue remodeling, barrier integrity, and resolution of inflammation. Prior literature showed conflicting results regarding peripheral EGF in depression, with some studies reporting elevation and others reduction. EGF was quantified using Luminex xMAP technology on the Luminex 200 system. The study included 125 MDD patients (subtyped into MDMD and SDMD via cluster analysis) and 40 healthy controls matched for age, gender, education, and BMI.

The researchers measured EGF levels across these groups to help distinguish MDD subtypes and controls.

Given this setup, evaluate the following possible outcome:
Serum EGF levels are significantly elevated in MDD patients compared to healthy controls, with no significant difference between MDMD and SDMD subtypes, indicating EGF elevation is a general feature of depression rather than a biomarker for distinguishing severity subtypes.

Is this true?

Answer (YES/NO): NO